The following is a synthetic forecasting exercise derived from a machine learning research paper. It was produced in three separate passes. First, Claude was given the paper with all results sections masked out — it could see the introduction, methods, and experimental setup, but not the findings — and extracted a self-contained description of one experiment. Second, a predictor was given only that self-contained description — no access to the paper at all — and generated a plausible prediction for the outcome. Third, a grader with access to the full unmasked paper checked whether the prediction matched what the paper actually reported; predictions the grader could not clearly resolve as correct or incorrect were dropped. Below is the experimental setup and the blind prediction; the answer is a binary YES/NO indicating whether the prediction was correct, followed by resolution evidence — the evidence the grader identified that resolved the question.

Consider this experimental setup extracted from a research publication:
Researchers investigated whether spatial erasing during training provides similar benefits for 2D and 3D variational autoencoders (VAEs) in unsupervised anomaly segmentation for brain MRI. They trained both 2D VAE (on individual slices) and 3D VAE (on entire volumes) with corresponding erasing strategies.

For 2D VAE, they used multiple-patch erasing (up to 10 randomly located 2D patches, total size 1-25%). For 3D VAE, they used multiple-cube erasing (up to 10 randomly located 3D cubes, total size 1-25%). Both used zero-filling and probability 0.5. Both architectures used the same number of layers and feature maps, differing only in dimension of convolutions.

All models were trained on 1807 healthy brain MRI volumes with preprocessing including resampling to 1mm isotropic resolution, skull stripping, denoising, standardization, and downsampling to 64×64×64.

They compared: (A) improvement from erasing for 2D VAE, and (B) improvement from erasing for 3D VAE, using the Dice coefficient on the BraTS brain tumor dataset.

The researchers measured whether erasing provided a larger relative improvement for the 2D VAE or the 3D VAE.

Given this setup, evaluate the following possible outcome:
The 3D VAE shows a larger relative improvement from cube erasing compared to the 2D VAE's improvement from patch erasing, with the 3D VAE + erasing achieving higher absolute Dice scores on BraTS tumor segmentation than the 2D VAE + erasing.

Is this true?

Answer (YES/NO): NO